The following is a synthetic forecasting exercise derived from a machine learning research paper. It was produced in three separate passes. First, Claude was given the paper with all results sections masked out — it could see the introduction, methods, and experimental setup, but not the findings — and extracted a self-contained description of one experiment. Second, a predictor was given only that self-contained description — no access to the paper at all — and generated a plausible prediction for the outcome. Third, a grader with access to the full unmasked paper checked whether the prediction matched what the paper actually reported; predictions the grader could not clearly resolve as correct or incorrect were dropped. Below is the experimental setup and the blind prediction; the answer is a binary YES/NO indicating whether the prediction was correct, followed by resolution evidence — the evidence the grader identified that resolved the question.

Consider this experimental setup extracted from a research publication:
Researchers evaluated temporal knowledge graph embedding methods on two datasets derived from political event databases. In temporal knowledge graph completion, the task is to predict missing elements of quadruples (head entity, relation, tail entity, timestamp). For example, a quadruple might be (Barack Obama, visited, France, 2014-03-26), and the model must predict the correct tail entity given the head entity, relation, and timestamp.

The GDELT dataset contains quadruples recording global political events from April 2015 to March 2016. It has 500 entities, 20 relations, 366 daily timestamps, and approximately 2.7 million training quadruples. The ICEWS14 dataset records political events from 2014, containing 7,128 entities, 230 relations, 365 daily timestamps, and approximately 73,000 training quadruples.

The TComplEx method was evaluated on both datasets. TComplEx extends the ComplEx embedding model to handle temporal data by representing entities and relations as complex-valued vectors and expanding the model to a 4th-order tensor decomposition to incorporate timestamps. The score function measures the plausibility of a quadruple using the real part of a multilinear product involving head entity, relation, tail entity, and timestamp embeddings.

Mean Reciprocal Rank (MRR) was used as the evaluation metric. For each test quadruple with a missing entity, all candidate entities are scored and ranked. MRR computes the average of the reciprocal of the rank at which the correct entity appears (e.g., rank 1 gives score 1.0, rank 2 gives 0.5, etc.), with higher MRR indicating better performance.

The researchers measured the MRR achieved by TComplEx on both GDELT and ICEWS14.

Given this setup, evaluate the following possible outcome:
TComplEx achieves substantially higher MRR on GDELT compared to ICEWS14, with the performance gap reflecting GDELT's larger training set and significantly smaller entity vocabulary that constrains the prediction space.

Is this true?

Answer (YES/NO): NO